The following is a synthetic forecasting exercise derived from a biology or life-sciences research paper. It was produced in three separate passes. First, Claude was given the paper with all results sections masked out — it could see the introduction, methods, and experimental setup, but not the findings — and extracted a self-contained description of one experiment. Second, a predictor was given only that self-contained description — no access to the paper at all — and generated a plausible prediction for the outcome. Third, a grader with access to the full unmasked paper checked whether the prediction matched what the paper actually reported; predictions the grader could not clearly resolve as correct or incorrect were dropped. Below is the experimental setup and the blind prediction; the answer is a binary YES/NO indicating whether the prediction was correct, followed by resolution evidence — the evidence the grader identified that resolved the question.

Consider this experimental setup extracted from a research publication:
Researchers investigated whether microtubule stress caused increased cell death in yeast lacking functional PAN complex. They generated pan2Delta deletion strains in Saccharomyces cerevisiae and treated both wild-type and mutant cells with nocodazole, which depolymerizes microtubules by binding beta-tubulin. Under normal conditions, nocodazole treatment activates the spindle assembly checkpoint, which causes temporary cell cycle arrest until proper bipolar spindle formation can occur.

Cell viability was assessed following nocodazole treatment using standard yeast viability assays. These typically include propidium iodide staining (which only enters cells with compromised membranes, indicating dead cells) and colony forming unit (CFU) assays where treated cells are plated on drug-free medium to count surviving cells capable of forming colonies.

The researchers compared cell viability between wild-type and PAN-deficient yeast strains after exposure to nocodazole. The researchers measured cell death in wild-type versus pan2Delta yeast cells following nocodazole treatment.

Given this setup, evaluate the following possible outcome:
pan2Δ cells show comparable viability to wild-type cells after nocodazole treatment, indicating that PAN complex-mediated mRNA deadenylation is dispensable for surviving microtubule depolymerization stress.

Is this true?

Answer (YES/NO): NO